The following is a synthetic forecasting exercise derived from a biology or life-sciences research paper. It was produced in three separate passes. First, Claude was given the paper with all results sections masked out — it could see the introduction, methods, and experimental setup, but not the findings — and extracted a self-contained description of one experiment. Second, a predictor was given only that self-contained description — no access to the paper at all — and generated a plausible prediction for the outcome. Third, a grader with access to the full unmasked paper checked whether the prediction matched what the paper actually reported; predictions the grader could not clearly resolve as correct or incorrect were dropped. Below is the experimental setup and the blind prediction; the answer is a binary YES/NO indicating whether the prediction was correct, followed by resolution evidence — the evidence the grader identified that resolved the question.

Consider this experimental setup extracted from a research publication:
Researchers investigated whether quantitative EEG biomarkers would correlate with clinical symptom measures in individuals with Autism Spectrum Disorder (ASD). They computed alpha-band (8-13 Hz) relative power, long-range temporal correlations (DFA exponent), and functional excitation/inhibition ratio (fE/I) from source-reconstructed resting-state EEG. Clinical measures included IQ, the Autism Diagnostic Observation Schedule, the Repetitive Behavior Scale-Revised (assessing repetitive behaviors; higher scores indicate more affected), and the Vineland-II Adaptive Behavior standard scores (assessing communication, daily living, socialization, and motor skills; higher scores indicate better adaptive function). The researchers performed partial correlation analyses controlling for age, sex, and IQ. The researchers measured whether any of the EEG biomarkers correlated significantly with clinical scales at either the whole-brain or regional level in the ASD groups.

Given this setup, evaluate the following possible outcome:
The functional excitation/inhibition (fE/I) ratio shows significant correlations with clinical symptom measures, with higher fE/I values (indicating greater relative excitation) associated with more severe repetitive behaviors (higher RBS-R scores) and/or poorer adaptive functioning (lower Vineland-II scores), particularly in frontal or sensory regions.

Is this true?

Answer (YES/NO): NO